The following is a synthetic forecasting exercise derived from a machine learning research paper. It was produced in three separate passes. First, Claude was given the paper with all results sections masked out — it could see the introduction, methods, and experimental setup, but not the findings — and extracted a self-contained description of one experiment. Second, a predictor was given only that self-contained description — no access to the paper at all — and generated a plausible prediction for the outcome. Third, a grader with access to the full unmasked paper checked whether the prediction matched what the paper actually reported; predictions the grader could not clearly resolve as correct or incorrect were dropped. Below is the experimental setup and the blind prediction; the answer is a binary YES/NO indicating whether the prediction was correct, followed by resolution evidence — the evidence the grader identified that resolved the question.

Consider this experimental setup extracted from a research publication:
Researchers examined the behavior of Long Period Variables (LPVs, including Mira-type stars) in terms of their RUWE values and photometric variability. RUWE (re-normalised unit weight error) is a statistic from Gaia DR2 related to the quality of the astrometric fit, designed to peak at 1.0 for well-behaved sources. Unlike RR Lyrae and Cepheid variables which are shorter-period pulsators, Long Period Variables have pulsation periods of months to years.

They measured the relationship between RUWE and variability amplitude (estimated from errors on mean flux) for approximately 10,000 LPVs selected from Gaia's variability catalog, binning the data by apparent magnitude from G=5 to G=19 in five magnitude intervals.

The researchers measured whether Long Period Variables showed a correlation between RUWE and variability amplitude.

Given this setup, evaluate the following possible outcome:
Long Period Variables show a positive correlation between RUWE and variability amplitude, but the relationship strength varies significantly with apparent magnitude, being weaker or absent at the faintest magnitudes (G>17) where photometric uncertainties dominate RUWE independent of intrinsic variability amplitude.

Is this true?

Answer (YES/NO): NO